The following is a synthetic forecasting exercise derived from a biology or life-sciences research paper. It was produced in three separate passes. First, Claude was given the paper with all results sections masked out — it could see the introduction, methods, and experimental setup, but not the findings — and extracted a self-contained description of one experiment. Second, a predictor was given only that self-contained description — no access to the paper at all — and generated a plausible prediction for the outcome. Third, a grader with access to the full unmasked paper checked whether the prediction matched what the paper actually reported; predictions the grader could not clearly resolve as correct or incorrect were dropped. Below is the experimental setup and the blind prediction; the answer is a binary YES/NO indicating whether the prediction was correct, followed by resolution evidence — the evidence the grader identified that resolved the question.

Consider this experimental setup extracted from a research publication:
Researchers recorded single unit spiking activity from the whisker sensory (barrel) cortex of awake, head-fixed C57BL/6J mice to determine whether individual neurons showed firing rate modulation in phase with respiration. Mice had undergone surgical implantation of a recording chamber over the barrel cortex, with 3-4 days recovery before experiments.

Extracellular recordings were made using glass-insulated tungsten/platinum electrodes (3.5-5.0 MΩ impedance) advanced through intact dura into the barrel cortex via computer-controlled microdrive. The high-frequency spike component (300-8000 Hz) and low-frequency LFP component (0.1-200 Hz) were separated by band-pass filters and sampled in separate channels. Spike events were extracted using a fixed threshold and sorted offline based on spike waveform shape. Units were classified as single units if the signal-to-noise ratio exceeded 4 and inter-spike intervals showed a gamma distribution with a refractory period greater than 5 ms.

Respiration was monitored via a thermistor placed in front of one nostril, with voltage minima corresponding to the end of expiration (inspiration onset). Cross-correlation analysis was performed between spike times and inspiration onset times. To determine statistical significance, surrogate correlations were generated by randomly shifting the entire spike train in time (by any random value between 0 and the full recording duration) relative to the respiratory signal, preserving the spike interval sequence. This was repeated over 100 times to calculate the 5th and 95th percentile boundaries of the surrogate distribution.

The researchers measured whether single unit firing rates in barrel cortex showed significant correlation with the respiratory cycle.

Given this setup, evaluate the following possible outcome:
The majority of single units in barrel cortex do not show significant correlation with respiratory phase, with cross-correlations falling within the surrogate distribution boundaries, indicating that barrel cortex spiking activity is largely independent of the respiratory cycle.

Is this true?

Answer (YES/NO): NO